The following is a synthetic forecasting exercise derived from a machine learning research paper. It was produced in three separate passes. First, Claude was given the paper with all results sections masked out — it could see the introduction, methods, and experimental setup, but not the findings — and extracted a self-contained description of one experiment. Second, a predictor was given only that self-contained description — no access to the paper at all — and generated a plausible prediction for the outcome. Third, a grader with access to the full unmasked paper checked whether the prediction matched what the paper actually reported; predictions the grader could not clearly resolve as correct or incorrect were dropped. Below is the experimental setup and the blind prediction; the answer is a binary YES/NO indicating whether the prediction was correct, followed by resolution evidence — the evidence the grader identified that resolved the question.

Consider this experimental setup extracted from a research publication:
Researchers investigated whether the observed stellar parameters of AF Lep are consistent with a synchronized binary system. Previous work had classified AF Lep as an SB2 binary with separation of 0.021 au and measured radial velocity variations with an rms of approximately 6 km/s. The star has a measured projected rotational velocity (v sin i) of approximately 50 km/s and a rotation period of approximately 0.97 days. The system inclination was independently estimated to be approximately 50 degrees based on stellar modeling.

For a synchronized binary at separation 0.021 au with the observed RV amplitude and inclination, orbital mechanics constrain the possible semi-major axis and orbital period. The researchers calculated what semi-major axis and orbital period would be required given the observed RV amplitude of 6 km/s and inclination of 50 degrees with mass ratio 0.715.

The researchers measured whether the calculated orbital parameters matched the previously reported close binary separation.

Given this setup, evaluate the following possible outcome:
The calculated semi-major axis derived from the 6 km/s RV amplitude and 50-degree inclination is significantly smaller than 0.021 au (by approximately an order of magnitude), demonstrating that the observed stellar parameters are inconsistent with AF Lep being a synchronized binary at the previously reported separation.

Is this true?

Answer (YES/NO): NO